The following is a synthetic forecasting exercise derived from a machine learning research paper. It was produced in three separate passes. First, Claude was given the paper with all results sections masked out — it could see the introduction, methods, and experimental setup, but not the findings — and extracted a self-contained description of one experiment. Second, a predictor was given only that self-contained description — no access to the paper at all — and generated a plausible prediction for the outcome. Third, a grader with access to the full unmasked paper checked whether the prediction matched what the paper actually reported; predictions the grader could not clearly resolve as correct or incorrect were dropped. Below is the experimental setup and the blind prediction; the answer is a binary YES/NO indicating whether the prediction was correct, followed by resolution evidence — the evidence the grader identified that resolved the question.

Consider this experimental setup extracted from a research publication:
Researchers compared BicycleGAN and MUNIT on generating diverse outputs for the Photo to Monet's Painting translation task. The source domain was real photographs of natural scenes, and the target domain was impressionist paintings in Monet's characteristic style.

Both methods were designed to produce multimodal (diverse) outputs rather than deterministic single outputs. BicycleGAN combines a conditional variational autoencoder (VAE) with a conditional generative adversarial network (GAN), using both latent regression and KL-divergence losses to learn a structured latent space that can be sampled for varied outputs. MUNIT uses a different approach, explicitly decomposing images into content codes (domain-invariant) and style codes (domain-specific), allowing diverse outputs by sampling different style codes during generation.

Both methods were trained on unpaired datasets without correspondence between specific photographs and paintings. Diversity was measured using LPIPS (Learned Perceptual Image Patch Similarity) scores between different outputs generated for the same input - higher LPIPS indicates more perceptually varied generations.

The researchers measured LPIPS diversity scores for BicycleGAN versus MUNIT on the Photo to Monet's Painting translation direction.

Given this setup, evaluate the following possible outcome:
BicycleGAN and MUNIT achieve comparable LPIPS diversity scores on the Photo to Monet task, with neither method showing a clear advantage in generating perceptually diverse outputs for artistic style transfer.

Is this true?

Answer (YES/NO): NO